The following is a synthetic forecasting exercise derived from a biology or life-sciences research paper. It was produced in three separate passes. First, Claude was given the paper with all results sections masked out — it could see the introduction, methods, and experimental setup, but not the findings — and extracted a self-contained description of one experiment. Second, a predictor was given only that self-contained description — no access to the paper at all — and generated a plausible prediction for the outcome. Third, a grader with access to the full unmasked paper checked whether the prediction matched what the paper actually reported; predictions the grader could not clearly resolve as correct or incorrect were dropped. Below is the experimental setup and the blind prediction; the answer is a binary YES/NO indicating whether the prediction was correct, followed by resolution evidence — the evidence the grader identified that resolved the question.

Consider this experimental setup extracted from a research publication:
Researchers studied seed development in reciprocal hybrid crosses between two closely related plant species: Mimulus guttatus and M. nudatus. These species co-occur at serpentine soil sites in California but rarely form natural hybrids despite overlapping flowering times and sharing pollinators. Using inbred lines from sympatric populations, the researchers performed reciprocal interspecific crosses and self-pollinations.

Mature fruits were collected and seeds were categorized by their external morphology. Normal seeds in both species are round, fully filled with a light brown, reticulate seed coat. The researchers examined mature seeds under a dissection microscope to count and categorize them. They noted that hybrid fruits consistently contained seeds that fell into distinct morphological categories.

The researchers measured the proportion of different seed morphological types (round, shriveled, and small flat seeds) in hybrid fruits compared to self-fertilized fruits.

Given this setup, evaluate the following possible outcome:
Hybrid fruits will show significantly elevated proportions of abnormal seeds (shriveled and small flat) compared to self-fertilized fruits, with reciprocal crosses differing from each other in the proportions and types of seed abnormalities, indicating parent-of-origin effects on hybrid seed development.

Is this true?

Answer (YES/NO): YES